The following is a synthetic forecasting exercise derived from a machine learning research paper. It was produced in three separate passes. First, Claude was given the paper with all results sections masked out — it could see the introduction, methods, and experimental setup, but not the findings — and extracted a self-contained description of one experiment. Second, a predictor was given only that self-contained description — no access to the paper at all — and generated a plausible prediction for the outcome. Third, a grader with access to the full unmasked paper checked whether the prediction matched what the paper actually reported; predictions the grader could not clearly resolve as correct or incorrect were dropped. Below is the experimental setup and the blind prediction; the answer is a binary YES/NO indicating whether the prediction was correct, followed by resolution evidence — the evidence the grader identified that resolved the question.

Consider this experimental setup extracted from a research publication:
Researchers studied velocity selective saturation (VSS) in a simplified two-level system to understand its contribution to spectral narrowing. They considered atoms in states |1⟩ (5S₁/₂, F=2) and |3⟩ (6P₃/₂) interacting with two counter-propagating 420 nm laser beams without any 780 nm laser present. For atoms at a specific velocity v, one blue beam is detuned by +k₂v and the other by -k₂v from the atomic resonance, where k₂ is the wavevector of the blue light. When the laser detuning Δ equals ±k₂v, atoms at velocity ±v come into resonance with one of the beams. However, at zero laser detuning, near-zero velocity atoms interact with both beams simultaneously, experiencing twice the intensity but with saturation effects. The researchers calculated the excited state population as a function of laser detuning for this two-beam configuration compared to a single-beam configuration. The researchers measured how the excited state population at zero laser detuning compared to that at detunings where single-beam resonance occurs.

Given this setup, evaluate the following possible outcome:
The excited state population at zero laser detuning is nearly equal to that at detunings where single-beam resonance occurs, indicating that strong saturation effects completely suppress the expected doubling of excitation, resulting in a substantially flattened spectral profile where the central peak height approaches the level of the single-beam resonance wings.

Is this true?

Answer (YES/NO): NO